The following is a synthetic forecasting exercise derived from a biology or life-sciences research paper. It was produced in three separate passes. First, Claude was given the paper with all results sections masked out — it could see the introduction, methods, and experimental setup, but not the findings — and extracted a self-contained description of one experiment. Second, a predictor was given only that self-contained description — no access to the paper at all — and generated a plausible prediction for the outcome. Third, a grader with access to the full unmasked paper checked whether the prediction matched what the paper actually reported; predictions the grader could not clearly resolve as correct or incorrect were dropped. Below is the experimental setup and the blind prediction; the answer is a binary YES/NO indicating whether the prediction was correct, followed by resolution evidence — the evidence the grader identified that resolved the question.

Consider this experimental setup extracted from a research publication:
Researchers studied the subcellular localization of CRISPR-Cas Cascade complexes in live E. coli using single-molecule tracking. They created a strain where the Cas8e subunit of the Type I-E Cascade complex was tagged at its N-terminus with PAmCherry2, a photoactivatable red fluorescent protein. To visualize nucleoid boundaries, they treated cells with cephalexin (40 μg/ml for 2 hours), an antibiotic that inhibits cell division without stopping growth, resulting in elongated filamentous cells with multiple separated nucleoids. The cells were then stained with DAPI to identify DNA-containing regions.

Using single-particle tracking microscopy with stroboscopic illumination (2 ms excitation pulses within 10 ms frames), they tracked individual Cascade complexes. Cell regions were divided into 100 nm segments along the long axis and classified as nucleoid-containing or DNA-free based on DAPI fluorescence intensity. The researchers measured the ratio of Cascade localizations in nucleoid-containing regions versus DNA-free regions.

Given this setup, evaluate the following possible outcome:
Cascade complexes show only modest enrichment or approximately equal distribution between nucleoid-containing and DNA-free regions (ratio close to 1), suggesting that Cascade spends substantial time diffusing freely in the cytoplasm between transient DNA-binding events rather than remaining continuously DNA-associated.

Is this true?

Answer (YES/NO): YES